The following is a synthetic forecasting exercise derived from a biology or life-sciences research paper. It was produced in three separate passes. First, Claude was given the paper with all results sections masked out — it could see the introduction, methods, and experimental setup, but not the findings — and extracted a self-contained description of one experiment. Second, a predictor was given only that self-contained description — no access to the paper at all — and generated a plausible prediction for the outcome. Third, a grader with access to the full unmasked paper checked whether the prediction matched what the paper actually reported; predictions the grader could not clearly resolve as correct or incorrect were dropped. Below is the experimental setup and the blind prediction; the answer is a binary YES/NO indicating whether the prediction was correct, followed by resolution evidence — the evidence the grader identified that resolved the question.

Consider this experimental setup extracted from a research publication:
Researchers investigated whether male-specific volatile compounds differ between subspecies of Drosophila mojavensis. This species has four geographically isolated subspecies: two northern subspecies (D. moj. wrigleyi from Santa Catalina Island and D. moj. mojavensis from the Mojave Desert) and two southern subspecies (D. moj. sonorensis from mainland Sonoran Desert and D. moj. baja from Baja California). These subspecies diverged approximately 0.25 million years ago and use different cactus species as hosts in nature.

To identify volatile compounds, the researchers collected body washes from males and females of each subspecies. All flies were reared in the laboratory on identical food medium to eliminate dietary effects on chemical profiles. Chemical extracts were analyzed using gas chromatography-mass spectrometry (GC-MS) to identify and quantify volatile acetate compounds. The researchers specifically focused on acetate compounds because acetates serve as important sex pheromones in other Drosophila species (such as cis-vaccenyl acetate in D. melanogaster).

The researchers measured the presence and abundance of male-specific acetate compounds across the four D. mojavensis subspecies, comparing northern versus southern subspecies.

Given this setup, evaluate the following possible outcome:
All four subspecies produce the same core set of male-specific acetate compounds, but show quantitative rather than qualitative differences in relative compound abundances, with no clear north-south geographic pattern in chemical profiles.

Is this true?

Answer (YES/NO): NO